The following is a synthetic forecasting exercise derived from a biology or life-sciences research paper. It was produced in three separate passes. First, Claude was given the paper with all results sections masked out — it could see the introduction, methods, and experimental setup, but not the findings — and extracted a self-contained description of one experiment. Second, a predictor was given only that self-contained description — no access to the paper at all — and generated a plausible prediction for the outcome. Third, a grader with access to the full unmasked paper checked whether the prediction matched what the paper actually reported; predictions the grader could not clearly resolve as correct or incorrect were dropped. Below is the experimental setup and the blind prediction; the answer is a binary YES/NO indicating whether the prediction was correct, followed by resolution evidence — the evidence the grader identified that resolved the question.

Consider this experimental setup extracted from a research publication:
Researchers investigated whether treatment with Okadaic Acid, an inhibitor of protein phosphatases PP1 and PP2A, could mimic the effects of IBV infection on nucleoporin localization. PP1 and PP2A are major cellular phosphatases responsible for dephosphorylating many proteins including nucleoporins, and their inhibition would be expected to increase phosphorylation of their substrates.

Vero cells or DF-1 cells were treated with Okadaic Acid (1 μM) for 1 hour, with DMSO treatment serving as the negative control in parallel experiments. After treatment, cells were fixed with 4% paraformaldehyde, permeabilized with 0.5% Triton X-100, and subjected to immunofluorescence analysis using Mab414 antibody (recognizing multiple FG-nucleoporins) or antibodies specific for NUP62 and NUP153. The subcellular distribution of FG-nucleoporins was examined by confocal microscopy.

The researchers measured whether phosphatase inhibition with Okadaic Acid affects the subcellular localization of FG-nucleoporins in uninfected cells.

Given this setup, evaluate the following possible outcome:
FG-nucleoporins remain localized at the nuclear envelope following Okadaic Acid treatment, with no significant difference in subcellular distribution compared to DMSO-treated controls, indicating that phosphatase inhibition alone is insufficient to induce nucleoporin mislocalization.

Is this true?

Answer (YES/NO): NO